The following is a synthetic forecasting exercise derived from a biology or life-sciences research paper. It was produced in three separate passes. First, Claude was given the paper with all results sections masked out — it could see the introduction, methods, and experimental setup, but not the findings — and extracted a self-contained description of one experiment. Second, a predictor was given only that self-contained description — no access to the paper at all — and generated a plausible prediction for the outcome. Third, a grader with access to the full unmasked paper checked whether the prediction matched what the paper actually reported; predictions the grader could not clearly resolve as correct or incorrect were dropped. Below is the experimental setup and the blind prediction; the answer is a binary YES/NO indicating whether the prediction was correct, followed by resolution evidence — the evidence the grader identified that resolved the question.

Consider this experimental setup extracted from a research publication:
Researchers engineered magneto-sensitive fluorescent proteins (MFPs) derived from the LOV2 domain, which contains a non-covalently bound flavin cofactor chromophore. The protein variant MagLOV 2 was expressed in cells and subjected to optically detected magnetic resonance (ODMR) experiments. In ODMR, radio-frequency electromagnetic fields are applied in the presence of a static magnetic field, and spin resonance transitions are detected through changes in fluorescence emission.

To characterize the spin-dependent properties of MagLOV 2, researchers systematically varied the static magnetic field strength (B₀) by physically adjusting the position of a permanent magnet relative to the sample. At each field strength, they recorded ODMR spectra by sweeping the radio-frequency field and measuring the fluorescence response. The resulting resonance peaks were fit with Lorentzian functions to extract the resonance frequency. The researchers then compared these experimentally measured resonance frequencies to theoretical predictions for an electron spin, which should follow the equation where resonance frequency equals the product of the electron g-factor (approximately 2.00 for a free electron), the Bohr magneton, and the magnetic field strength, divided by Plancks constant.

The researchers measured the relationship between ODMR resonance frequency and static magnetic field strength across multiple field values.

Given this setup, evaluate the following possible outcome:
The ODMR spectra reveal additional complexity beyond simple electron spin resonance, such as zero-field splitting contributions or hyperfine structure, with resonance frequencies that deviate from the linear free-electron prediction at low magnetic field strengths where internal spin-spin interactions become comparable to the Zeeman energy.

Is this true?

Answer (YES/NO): NO